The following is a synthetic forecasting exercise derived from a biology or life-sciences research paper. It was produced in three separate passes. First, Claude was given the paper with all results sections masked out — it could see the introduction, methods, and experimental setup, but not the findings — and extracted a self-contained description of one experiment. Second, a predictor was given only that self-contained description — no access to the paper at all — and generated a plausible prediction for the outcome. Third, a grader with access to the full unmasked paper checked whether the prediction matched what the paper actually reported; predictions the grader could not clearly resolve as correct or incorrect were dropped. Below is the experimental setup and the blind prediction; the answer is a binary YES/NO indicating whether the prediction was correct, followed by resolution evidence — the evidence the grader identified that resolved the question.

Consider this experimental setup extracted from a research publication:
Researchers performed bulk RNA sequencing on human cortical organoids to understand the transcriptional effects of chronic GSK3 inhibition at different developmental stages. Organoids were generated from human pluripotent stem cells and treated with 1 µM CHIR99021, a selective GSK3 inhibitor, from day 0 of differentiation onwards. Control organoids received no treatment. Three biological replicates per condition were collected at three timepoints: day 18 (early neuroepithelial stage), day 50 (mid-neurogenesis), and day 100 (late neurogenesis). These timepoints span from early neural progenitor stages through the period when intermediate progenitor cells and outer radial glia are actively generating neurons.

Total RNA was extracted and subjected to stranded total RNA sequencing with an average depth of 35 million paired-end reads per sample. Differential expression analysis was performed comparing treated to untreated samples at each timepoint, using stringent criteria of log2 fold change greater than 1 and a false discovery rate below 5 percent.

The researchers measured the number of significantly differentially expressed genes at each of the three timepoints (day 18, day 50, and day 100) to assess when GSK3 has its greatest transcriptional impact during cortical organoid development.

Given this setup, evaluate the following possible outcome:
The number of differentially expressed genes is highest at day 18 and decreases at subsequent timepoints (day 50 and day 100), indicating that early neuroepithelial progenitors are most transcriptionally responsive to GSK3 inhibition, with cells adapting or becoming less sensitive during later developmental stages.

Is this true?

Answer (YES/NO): NO